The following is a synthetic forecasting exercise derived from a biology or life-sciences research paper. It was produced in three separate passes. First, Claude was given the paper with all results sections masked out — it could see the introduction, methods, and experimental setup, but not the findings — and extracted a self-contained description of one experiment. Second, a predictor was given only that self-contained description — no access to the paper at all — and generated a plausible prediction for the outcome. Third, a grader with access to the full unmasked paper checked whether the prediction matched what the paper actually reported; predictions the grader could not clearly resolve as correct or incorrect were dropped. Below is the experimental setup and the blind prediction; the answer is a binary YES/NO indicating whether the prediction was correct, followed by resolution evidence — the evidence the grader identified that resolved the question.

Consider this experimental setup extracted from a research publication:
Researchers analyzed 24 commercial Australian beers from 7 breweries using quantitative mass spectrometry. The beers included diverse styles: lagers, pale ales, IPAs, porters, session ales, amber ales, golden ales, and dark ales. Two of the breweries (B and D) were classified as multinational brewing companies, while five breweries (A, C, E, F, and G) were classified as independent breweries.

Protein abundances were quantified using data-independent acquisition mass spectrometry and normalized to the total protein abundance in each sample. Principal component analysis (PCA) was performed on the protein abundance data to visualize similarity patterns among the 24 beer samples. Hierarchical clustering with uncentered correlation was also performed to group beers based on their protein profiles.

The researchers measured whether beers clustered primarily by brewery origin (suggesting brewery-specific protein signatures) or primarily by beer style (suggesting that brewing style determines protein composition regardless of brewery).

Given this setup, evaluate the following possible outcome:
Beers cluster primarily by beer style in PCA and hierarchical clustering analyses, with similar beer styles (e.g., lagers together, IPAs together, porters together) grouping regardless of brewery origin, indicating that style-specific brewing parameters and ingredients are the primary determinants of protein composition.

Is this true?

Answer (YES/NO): NO